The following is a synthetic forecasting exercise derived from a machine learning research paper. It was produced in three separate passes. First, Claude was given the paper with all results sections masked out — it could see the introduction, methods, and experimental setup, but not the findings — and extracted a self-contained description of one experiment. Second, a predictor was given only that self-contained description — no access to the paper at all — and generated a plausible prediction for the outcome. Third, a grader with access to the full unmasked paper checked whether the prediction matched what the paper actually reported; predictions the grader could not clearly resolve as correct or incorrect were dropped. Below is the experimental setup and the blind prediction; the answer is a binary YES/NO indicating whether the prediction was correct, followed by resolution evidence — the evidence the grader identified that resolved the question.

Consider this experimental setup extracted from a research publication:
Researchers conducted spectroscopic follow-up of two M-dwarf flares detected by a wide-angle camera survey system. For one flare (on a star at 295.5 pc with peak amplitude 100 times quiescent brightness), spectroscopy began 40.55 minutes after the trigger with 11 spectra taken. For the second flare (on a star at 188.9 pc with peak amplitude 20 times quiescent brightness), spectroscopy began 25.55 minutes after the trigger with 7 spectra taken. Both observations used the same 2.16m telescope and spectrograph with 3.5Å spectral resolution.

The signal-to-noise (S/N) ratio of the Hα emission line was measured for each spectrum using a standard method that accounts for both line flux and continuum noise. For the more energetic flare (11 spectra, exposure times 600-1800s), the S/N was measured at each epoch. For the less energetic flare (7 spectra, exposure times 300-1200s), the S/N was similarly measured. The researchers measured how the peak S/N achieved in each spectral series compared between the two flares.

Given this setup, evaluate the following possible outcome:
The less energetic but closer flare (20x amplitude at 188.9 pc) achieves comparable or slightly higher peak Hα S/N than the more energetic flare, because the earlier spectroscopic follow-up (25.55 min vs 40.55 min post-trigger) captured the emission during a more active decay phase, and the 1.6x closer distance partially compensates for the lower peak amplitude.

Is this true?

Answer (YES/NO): NO